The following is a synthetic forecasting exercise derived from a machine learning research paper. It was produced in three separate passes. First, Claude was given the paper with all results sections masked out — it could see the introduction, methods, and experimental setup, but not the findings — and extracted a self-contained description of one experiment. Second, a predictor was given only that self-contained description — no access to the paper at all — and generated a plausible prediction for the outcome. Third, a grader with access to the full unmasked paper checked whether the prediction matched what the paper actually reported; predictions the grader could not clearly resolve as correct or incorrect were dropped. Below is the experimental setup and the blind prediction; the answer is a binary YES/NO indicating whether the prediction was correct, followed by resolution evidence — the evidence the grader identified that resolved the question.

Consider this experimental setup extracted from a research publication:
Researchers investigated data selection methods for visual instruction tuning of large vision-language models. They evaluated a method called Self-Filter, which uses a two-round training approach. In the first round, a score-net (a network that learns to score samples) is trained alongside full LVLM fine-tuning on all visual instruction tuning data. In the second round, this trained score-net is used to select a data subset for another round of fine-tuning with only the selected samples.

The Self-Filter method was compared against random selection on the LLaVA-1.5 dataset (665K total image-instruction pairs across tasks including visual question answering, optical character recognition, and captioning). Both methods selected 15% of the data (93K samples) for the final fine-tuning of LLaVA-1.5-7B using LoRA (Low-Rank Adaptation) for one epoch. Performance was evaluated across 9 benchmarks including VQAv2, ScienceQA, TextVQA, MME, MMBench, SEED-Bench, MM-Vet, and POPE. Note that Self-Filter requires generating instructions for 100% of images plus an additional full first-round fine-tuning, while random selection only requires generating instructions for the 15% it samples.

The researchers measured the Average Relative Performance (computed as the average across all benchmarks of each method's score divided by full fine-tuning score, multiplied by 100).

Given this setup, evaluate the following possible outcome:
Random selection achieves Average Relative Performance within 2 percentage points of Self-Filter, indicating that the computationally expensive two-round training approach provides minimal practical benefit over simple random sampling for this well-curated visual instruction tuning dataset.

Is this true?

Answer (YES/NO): NO